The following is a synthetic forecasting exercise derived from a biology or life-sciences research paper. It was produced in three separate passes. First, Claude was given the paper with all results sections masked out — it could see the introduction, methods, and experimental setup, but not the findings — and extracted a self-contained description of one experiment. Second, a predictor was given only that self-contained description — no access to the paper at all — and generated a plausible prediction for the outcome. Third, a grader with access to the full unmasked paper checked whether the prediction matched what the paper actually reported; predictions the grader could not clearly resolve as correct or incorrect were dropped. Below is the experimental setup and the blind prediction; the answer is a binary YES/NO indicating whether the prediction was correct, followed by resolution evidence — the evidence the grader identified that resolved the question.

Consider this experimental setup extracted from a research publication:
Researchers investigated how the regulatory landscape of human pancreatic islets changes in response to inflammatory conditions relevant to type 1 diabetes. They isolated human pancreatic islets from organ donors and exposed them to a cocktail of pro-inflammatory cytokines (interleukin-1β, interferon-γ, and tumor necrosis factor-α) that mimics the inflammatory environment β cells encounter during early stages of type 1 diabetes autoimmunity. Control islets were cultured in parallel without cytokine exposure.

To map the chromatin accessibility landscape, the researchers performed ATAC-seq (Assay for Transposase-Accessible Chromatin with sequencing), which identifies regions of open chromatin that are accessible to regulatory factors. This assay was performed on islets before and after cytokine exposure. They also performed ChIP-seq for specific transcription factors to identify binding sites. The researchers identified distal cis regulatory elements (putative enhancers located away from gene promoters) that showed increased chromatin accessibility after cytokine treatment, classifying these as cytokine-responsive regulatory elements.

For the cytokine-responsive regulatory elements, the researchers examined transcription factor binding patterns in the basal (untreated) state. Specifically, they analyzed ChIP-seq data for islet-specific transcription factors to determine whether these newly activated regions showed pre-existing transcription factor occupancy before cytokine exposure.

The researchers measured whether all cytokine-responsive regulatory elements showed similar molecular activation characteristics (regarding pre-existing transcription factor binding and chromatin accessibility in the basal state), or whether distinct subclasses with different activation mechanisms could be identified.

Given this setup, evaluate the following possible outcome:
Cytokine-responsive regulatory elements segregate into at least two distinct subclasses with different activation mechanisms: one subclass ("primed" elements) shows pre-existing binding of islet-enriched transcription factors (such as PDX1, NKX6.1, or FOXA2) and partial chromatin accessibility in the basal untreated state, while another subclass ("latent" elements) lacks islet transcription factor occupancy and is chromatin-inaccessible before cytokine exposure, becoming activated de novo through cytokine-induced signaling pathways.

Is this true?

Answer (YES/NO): YES